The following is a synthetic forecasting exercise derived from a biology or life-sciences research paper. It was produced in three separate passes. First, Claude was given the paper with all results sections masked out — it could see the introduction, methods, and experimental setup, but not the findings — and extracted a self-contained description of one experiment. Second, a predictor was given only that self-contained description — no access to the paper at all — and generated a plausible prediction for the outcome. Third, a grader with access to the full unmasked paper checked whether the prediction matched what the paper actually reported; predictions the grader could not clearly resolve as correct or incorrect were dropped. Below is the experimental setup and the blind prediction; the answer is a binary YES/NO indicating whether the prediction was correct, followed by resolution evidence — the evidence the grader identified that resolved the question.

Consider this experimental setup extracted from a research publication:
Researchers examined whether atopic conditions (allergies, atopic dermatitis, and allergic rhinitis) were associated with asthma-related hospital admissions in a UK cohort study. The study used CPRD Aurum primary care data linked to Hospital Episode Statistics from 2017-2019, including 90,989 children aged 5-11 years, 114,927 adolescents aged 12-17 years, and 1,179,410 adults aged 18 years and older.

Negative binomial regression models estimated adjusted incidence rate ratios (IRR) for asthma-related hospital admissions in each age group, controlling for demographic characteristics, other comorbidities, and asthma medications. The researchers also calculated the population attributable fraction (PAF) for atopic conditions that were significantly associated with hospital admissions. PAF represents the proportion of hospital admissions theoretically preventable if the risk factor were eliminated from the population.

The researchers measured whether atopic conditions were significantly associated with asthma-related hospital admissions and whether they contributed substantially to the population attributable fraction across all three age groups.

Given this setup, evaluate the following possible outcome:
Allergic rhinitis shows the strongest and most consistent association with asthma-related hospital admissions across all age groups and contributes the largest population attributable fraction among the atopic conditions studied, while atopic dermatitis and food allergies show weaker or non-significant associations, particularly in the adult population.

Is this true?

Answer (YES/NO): NO